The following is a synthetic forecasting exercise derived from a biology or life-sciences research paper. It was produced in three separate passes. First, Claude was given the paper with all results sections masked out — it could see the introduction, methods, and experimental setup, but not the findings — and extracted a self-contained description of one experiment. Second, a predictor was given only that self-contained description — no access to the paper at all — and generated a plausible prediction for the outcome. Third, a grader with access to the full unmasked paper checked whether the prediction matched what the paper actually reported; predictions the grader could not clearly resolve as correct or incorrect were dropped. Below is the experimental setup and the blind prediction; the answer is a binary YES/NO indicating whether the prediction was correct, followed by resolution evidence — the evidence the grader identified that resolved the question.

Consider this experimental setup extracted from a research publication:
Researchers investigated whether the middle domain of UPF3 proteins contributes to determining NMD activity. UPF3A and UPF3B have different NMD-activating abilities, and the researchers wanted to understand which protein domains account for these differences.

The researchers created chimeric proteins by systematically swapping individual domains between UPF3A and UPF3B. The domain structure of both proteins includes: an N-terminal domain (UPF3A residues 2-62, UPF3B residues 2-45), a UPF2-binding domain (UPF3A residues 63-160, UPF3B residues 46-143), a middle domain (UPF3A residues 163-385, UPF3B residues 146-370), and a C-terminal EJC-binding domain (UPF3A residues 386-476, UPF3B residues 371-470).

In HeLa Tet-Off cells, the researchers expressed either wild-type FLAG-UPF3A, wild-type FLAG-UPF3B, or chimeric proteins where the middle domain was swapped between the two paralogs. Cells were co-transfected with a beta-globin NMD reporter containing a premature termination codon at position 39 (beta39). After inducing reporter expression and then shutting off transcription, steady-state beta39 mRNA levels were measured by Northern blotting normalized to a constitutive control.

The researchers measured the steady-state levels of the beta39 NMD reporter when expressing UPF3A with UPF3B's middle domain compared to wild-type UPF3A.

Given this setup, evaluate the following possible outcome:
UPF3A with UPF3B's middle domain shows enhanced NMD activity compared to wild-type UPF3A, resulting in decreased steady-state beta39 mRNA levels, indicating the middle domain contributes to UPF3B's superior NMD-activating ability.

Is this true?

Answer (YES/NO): YES